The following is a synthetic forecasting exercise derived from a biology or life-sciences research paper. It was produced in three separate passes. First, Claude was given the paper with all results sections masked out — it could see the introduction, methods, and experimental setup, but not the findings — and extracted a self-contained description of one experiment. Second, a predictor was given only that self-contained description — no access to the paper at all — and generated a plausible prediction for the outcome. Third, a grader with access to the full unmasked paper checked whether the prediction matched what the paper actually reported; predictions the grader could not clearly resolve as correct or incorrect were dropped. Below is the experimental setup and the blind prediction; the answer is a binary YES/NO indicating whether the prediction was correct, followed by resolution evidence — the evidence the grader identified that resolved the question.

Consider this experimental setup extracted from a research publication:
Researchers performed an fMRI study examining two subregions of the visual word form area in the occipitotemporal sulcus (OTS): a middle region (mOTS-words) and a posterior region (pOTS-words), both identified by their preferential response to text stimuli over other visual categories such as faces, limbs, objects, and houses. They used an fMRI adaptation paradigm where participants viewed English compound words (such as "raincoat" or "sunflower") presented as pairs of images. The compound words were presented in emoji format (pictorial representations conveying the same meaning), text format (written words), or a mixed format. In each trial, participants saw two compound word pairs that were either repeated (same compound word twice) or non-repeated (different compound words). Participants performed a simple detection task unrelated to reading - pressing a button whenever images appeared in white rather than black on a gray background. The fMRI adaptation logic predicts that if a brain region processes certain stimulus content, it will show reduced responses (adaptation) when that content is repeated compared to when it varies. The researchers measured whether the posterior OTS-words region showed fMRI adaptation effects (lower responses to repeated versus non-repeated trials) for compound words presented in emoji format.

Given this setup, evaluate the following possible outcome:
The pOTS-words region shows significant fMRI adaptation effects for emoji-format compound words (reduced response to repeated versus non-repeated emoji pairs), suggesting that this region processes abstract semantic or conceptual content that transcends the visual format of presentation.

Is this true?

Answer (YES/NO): NO